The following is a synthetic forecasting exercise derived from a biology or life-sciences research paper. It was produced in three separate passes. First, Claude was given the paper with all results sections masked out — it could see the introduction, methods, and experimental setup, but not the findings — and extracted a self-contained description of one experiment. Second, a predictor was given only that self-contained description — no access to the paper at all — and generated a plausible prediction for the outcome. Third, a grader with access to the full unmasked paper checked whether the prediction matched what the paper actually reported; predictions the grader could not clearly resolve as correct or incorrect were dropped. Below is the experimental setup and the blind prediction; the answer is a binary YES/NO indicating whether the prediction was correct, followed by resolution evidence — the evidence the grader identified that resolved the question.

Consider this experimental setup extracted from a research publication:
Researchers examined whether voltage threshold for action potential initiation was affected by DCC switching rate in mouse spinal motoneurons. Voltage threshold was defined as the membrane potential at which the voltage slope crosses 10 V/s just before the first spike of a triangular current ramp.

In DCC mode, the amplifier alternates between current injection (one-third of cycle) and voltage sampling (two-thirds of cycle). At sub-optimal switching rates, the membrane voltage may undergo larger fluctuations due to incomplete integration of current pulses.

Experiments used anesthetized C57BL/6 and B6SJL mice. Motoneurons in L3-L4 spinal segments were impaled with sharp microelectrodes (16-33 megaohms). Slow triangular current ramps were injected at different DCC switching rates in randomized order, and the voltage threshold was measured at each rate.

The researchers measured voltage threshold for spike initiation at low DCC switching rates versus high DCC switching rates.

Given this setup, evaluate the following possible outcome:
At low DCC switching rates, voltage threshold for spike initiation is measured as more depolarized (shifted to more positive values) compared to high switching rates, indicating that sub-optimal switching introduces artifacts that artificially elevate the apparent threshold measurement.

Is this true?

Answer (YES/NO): NO